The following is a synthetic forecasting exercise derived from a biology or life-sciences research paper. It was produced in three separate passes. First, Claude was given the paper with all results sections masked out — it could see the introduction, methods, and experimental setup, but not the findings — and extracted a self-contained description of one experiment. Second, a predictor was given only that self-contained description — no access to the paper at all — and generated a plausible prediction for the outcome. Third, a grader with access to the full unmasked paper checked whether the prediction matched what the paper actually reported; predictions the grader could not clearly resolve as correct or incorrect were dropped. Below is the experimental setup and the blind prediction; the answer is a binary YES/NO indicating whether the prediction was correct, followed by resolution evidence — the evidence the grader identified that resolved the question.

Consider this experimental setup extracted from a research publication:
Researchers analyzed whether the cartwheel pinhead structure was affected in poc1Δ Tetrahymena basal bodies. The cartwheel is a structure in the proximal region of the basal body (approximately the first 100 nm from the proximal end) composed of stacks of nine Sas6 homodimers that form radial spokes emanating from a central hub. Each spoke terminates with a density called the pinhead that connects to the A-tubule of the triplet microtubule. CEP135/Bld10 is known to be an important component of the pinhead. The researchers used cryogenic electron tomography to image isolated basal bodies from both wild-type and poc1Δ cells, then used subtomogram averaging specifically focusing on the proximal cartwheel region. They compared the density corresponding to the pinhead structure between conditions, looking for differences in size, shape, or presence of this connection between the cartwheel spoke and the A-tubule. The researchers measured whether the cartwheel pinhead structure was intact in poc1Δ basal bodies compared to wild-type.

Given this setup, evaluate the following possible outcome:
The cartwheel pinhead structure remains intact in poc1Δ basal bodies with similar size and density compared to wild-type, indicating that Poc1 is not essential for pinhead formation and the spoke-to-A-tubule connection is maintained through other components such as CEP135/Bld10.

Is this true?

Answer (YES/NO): NO